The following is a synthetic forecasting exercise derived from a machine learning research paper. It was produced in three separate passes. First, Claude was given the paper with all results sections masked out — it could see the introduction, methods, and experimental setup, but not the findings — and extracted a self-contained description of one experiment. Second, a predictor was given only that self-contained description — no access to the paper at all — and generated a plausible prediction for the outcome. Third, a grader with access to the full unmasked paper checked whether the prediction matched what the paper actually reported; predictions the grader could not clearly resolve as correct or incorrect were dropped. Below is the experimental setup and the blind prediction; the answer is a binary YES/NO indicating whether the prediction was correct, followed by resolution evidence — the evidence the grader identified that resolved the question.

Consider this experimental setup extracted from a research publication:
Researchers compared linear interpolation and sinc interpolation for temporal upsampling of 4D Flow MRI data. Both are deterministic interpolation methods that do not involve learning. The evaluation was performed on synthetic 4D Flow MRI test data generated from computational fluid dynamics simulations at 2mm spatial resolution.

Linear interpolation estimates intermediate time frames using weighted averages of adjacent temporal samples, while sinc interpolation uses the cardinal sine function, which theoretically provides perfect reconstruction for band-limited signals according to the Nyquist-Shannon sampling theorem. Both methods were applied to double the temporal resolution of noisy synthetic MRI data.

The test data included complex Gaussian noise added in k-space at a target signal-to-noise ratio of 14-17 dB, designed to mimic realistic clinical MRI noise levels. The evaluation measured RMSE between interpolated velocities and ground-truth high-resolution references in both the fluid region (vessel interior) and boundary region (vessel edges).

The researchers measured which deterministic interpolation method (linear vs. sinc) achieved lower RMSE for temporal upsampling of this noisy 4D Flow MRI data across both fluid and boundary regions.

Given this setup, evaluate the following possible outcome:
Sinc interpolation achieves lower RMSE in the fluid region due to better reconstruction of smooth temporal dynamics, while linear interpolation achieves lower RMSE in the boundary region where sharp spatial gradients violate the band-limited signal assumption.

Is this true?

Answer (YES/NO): NO